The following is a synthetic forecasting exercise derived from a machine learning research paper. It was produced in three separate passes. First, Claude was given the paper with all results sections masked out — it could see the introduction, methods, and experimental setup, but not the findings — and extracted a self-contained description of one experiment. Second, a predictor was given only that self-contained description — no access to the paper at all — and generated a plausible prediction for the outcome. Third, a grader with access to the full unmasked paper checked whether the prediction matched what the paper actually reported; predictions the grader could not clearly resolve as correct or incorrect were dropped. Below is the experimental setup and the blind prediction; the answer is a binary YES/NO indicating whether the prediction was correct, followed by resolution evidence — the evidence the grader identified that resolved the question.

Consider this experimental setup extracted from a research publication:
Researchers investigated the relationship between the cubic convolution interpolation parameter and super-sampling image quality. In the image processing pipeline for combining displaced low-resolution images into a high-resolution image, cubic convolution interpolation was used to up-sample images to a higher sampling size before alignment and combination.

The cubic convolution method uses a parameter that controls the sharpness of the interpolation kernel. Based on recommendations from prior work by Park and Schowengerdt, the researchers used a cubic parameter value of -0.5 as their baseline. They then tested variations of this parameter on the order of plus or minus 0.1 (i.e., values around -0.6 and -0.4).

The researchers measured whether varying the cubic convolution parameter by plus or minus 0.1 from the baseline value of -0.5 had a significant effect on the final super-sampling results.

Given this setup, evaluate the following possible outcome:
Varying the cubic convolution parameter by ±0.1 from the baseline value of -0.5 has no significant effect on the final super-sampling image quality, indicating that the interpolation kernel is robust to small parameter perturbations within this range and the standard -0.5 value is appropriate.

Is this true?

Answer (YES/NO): YES